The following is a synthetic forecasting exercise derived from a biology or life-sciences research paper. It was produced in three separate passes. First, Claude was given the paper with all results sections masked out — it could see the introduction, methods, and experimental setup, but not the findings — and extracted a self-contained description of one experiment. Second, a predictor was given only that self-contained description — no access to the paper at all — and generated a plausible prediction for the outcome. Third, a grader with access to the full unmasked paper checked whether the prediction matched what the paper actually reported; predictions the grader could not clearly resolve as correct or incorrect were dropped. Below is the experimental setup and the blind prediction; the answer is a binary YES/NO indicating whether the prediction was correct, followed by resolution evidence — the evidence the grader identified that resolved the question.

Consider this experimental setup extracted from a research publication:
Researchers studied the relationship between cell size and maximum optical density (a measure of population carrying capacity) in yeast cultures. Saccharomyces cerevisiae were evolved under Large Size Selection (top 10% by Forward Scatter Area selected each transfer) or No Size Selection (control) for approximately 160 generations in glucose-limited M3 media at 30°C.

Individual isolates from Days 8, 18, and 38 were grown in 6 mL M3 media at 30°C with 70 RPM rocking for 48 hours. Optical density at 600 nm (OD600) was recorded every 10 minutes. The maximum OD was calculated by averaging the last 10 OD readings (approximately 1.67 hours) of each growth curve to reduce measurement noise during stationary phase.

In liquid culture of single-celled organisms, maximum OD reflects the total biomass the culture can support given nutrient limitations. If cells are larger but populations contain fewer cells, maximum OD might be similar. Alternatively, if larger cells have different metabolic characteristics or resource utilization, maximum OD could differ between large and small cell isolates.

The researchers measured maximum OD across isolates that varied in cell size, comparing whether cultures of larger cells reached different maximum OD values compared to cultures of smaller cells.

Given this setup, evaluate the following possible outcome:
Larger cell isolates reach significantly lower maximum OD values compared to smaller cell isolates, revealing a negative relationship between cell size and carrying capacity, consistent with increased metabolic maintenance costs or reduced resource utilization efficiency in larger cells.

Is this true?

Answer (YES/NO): YES